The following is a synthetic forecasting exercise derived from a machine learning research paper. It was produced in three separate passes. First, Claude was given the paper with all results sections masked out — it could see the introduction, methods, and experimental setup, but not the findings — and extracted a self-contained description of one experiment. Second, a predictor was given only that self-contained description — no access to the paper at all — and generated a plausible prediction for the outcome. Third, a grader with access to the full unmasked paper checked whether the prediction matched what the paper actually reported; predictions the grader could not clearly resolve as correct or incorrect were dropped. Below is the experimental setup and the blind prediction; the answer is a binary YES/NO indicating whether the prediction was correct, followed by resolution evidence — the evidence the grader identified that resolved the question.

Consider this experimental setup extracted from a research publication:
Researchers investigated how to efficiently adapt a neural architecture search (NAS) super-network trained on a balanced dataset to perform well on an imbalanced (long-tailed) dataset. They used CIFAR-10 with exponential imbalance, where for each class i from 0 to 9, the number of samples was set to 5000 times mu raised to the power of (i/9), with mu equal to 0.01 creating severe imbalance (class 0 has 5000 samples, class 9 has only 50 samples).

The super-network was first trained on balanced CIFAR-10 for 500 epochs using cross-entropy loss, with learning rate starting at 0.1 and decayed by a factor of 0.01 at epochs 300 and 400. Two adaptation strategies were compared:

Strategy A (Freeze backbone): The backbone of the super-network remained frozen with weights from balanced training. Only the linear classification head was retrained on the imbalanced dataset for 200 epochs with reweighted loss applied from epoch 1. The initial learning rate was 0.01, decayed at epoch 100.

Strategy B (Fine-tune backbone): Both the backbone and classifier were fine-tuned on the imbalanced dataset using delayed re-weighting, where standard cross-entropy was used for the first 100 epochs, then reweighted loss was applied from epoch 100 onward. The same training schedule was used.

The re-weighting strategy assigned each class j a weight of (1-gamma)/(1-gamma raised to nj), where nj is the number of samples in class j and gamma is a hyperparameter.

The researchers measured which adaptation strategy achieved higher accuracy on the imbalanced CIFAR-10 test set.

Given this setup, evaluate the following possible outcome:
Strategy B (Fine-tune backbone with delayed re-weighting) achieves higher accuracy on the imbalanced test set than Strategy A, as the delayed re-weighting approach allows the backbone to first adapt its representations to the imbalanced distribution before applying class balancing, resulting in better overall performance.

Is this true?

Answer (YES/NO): NO